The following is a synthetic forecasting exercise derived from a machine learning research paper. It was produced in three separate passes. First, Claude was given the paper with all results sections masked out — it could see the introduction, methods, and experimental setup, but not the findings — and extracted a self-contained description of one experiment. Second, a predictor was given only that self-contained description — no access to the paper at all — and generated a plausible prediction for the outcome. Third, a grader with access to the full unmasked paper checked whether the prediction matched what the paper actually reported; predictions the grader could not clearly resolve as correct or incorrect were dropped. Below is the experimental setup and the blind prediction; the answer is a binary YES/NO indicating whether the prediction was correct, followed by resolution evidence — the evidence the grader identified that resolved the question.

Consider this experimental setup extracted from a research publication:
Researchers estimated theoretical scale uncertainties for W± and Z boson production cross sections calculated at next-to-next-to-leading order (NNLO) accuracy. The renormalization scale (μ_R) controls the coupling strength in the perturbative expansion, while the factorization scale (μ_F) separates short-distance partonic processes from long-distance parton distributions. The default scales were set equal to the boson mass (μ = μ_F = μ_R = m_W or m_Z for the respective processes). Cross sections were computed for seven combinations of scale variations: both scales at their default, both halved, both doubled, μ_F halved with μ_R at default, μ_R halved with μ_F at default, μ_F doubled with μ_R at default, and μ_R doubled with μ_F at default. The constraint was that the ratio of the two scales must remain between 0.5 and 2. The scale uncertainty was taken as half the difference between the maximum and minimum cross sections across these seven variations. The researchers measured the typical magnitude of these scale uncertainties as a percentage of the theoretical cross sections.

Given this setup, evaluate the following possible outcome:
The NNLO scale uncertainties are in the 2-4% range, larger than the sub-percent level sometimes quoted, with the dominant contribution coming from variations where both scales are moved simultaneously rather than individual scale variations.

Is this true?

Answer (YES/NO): NO